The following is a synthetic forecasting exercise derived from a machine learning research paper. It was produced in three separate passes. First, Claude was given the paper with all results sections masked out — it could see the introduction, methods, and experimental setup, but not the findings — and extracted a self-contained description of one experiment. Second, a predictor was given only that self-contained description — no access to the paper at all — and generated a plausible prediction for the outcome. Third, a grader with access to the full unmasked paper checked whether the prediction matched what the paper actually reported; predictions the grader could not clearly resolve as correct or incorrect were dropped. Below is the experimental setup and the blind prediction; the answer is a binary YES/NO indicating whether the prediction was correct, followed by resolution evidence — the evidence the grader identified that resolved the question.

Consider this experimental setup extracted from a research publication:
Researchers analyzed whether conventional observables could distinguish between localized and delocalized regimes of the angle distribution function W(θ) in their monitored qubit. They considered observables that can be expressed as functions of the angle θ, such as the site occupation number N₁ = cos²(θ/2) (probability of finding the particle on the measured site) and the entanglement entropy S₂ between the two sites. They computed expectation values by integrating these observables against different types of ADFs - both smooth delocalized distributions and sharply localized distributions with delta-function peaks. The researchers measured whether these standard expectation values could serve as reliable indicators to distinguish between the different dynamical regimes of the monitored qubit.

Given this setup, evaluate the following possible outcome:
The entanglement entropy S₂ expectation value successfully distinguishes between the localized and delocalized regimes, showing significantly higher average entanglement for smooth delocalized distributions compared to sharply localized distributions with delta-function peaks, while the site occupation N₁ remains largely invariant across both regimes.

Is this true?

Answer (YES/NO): NO